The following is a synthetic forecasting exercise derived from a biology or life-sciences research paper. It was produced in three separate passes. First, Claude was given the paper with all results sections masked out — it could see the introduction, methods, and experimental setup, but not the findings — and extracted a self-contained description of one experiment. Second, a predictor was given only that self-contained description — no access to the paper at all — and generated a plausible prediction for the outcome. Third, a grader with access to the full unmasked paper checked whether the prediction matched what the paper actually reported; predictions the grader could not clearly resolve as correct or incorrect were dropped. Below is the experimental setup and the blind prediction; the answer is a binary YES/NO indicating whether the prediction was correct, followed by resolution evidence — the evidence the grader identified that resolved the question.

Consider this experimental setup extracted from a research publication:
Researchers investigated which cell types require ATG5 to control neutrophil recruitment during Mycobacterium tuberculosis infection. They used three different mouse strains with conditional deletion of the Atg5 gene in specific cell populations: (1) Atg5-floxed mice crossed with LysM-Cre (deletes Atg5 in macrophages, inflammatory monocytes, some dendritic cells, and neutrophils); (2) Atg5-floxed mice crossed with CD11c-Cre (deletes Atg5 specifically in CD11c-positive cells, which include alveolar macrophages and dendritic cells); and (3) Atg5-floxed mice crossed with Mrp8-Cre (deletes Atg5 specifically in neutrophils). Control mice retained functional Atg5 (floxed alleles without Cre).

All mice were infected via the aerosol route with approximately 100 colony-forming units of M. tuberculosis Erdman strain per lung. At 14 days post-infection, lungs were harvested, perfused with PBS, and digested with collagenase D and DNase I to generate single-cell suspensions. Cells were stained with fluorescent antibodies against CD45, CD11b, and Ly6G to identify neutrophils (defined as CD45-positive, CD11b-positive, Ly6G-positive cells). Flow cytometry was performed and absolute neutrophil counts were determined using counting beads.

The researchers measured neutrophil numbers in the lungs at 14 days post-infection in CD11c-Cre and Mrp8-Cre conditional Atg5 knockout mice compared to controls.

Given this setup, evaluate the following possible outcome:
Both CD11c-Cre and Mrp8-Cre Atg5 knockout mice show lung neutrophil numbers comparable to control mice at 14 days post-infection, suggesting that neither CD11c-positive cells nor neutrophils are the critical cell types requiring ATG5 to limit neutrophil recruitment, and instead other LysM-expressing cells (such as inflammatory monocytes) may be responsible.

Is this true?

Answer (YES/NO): NO